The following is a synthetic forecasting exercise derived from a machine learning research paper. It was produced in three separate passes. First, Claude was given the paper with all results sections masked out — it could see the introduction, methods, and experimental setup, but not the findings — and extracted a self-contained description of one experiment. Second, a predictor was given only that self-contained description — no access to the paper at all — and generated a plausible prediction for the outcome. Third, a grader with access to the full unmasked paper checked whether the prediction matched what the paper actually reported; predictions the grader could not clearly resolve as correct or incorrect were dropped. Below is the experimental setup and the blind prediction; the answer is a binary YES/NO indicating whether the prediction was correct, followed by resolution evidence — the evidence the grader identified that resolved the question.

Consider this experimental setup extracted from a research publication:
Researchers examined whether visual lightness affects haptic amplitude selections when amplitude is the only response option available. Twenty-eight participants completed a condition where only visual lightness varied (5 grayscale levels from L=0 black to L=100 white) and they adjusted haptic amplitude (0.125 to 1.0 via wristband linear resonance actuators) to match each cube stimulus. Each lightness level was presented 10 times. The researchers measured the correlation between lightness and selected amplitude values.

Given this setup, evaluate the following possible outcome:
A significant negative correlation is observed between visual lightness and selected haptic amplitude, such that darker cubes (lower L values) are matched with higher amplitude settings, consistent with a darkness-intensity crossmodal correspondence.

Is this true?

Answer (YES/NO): NO